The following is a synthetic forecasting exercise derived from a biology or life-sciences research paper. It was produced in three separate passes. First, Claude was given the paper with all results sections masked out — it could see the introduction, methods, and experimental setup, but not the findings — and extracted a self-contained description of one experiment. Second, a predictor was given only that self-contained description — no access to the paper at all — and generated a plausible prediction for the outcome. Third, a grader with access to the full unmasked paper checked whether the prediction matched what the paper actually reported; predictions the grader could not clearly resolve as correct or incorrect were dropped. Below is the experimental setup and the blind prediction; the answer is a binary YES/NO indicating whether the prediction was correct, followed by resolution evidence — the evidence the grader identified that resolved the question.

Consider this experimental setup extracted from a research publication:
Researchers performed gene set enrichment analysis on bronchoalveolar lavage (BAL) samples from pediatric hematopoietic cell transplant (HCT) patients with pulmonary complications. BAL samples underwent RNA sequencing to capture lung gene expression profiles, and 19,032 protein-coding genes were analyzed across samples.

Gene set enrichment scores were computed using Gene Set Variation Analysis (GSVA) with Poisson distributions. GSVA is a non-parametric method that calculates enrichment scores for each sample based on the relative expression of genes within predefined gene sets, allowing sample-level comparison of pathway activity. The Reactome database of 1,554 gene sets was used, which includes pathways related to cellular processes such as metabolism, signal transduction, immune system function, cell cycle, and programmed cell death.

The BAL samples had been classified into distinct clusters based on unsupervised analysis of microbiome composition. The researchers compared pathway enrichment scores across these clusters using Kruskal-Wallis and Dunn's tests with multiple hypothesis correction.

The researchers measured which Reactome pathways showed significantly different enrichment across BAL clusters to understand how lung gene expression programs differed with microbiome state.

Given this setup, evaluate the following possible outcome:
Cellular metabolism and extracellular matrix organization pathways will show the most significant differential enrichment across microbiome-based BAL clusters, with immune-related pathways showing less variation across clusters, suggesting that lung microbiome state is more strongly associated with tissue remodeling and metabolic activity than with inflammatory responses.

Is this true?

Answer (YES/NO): NO